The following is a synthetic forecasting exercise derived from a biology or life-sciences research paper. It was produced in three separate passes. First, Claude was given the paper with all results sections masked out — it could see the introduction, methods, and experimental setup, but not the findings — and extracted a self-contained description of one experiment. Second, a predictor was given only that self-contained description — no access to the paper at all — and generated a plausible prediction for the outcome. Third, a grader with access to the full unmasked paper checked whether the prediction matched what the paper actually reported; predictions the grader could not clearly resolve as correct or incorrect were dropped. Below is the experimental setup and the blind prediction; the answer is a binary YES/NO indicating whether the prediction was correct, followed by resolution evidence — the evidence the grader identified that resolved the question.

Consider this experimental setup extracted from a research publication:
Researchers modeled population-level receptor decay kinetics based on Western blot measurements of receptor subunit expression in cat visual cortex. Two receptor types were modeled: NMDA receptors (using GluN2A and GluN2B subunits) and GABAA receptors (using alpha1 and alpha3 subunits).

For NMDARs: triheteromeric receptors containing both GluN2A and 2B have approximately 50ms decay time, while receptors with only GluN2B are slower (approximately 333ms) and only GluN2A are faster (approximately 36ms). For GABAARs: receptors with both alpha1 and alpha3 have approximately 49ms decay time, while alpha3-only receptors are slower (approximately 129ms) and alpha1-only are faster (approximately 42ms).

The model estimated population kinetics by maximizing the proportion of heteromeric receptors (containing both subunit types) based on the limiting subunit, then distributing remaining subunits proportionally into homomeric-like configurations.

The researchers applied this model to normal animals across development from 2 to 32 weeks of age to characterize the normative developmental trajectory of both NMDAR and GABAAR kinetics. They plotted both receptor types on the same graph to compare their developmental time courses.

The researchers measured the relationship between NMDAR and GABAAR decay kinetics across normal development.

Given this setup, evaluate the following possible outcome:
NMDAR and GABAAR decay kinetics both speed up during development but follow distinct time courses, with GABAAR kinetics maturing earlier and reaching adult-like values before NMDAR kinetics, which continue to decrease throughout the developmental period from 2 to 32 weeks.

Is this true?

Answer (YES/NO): NO